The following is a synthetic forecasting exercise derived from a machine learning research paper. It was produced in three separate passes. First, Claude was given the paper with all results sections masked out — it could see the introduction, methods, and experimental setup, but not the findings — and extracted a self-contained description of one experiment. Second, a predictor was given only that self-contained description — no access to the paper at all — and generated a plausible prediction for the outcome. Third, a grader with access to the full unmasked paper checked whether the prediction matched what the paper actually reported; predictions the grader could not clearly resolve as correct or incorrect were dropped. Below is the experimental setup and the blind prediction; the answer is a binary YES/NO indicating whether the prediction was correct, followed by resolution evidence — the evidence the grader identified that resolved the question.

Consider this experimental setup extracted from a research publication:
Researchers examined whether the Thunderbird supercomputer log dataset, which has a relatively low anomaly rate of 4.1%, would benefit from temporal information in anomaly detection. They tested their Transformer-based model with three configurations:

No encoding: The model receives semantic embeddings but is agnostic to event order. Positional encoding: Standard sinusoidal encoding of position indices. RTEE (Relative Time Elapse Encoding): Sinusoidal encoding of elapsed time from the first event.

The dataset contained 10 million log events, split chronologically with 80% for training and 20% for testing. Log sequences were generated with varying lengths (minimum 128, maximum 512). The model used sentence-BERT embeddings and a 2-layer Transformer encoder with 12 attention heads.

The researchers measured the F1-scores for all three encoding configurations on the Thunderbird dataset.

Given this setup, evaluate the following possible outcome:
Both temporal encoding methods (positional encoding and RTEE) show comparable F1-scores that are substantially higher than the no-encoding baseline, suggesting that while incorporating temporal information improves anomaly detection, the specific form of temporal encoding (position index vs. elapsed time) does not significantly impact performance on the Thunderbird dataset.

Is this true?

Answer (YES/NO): NO